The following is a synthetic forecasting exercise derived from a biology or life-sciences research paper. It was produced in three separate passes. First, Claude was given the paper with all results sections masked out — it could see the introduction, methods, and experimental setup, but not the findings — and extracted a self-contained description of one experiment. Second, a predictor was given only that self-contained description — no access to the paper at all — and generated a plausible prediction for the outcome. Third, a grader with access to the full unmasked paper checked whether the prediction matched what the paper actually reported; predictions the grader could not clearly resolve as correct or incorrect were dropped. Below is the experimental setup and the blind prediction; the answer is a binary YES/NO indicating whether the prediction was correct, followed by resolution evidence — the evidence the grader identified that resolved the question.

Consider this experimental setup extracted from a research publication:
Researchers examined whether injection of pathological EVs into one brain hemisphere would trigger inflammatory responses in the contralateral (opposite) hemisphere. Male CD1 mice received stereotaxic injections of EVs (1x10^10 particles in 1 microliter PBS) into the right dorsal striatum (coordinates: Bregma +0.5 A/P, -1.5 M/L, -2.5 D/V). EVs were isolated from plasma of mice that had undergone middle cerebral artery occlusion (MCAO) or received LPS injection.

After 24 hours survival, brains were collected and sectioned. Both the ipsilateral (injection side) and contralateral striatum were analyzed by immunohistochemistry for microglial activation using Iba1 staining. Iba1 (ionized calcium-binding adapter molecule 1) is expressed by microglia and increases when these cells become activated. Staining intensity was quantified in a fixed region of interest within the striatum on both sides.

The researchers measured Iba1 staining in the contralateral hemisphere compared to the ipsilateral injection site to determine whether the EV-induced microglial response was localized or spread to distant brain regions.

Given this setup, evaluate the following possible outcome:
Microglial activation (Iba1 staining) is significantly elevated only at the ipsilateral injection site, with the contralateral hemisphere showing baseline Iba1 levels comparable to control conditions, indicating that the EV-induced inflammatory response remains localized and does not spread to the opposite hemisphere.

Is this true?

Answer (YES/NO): NO